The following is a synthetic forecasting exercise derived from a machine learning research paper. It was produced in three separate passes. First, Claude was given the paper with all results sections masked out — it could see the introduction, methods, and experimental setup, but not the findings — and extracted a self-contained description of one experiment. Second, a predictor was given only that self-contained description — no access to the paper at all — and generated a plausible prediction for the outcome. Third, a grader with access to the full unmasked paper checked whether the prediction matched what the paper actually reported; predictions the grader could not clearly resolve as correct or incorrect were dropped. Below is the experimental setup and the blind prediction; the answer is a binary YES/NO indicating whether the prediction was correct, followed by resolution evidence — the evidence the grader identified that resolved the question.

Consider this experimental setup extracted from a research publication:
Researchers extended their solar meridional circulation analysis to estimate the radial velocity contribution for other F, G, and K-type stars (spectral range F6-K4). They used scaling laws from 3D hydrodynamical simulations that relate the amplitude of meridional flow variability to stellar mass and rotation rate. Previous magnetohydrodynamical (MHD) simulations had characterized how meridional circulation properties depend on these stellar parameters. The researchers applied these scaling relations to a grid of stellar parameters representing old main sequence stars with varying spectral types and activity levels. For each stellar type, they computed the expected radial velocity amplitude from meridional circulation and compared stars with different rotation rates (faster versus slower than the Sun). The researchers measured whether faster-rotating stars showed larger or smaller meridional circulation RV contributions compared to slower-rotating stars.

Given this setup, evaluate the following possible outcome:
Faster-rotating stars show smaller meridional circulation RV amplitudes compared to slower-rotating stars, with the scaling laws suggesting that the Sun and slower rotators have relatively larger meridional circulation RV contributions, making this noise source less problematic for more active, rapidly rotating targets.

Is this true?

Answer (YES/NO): YES